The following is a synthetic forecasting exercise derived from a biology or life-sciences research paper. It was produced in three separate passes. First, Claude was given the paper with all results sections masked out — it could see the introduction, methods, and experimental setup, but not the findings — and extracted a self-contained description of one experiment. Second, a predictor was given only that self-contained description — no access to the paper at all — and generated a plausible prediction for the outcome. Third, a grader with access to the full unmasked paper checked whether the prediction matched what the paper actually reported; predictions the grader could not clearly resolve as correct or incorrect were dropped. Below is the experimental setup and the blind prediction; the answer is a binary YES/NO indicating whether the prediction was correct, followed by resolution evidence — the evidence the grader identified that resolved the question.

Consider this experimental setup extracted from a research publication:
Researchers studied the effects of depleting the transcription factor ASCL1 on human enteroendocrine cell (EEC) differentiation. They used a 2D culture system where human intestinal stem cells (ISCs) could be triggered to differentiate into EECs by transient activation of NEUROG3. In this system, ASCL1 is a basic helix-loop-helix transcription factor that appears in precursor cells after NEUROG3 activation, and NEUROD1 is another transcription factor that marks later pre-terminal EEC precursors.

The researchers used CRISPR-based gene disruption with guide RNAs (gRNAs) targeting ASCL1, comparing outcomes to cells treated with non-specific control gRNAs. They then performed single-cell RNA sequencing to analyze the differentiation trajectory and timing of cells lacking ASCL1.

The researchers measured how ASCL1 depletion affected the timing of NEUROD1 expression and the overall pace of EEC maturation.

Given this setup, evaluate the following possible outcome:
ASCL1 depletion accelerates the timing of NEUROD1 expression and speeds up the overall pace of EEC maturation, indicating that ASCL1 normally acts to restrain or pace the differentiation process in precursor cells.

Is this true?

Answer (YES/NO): YES